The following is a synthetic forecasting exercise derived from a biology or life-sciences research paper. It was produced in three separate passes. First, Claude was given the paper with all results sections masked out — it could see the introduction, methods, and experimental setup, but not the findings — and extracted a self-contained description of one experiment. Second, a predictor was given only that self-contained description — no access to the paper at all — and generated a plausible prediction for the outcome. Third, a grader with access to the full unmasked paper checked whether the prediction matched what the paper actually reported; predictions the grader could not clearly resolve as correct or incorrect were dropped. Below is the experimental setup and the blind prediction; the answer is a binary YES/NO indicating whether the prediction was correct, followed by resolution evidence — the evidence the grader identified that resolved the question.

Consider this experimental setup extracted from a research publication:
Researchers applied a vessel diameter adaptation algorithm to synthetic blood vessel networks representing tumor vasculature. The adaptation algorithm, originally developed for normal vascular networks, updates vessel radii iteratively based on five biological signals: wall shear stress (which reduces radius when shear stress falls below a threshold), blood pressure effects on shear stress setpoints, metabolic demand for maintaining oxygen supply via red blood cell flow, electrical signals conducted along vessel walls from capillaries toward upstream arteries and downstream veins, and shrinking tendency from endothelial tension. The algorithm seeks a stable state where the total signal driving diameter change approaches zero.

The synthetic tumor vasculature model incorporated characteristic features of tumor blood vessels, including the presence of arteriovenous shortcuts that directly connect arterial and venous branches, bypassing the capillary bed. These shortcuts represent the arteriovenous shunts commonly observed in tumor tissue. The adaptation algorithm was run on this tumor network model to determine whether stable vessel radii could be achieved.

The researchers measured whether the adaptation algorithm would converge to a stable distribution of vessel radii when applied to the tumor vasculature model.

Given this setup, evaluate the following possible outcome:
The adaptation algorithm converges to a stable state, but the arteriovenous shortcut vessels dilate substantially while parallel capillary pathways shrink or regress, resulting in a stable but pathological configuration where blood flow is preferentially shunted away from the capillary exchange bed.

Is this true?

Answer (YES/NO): NO